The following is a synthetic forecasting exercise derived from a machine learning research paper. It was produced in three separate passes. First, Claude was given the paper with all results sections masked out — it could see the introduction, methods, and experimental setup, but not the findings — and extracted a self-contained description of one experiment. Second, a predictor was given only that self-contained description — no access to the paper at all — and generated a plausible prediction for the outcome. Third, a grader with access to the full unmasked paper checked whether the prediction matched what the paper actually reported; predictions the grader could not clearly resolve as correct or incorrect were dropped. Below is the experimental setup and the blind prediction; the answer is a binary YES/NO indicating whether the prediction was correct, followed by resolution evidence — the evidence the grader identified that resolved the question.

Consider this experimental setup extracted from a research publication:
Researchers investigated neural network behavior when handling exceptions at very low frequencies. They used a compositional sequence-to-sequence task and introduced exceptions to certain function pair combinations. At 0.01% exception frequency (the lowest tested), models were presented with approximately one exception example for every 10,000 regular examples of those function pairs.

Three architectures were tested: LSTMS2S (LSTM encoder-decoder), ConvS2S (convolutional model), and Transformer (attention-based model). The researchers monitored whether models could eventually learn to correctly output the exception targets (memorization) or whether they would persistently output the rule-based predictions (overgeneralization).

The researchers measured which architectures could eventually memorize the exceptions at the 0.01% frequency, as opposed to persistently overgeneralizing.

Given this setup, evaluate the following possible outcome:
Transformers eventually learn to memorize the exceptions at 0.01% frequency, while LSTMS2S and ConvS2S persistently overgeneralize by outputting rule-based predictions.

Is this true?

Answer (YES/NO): NO